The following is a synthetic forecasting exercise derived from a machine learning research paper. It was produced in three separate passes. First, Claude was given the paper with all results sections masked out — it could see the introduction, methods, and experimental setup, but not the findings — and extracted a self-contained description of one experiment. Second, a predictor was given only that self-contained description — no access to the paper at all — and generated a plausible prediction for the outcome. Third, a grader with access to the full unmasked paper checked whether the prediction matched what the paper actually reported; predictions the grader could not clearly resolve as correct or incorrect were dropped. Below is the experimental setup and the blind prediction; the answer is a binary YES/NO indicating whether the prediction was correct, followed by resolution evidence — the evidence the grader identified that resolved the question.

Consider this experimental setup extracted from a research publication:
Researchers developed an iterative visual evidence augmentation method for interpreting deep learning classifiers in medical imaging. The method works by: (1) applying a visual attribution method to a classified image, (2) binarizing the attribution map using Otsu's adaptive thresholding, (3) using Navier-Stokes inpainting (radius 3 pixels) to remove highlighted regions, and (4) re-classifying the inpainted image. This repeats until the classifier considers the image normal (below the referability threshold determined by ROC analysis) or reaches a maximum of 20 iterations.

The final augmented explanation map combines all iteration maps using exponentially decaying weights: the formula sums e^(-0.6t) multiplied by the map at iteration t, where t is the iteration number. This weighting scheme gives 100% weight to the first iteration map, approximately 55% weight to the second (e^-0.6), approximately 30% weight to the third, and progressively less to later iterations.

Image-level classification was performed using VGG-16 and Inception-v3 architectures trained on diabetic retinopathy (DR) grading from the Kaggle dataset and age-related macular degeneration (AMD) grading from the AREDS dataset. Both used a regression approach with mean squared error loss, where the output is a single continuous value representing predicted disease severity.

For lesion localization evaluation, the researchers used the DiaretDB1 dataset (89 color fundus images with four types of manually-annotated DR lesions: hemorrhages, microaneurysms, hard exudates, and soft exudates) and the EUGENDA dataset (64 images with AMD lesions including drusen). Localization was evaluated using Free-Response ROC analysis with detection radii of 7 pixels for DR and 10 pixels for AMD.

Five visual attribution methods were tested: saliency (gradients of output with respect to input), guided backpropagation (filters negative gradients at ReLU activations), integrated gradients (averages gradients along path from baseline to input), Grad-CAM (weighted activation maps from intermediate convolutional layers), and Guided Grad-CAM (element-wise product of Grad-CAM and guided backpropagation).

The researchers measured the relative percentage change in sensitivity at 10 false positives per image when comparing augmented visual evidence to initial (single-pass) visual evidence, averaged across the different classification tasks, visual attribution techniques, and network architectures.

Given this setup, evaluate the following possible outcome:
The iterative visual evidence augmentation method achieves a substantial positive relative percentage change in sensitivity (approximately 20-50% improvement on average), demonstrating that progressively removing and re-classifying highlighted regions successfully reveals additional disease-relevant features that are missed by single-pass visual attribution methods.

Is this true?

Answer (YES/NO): NO